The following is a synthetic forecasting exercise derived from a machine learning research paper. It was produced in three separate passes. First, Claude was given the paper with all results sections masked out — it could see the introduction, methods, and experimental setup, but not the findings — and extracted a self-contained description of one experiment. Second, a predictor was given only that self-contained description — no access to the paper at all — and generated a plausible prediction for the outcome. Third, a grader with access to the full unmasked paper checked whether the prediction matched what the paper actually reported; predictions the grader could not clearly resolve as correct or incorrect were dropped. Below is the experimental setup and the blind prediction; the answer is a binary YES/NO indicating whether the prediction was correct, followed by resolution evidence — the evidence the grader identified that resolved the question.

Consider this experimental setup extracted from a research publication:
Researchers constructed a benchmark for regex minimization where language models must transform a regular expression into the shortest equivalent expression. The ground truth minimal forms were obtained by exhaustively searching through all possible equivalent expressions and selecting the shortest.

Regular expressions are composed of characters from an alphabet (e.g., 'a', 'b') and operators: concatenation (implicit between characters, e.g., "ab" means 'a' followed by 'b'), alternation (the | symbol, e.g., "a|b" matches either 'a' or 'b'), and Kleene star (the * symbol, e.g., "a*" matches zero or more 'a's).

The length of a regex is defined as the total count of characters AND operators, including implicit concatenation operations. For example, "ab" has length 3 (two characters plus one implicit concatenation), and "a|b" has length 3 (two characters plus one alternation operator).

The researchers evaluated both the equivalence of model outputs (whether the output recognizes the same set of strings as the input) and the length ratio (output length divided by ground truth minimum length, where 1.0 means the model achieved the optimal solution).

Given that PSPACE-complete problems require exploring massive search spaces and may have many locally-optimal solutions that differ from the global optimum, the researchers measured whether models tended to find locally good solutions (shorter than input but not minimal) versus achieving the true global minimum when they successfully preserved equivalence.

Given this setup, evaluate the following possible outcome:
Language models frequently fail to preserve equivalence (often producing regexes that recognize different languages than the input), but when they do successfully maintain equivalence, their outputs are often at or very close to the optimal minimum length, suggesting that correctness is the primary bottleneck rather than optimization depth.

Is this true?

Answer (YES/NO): YES